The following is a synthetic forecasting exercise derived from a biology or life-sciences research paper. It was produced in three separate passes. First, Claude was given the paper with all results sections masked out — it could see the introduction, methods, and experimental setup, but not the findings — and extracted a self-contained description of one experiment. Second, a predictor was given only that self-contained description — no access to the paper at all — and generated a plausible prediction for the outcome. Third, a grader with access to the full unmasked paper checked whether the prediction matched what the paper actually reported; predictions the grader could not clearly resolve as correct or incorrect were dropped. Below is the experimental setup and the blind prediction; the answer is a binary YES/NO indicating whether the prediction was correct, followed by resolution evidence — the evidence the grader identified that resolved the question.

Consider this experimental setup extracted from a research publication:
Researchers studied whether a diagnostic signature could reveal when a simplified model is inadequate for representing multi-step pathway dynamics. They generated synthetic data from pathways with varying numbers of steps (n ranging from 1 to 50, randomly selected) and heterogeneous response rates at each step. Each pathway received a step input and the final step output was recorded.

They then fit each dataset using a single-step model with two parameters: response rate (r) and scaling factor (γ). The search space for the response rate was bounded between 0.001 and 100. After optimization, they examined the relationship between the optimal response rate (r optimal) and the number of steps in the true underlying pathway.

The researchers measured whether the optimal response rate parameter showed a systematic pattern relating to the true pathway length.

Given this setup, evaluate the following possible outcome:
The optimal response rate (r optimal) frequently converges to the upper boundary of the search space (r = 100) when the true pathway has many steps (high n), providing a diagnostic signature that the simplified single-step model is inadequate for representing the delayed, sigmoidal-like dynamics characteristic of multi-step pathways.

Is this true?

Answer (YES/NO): NO